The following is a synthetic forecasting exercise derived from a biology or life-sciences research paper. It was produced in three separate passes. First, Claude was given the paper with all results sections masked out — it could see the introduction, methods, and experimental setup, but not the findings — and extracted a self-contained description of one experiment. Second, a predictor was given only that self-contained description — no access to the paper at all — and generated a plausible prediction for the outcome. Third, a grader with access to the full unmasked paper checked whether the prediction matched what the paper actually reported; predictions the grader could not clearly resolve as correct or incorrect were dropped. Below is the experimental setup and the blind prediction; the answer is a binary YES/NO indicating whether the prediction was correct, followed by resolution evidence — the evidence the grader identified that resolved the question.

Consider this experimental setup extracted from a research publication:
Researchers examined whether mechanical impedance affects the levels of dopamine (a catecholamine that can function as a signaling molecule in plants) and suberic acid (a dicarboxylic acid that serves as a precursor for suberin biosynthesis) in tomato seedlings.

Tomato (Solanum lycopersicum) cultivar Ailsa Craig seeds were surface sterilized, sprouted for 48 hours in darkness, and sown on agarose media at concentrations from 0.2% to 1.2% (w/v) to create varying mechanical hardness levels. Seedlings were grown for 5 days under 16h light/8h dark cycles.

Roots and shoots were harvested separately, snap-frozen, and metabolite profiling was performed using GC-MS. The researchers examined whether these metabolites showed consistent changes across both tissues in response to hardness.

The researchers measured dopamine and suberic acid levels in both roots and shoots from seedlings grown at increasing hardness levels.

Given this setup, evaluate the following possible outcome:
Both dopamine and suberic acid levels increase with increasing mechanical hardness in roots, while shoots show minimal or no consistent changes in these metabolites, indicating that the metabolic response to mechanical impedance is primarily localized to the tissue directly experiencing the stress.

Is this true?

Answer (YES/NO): NO